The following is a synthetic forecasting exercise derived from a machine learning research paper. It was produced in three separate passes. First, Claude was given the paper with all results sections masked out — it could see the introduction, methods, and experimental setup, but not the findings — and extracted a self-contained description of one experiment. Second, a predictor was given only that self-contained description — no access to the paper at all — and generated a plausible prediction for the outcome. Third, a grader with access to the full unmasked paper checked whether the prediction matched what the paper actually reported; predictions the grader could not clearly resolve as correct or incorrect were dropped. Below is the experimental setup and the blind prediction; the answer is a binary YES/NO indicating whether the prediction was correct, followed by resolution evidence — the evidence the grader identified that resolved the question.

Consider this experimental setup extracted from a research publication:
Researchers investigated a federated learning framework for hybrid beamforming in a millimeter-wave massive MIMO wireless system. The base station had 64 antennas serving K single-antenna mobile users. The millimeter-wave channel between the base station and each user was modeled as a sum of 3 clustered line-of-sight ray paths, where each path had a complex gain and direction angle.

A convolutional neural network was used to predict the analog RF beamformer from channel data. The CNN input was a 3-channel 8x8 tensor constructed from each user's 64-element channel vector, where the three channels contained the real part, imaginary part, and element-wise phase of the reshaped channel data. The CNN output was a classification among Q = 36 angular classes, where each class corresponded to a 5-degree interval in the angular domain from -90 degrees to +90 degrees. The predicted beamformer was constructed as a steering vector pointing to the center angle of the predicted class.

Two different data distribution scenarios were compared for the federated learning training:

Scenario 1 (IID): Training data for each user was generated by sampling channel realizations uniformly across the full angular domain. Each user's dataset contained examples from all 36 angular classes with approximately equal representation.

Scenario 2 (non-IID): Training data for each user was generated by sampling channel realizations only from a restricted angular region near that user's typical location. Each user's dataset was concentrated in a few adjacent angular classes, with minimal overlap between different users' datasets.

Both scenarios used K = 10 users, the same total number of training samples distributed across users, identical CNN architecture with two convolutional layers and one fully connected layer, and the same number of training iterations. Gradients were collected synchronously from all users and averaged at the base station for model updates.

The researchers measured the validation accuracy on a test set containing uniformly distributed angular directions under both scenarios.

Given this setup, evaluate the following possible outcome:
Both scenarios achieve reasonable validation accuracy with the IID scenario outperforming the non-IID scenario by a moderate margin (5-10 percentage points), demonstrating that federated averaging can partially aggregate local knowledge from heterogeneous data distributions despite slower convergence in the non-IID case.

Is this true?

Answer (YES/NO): NO